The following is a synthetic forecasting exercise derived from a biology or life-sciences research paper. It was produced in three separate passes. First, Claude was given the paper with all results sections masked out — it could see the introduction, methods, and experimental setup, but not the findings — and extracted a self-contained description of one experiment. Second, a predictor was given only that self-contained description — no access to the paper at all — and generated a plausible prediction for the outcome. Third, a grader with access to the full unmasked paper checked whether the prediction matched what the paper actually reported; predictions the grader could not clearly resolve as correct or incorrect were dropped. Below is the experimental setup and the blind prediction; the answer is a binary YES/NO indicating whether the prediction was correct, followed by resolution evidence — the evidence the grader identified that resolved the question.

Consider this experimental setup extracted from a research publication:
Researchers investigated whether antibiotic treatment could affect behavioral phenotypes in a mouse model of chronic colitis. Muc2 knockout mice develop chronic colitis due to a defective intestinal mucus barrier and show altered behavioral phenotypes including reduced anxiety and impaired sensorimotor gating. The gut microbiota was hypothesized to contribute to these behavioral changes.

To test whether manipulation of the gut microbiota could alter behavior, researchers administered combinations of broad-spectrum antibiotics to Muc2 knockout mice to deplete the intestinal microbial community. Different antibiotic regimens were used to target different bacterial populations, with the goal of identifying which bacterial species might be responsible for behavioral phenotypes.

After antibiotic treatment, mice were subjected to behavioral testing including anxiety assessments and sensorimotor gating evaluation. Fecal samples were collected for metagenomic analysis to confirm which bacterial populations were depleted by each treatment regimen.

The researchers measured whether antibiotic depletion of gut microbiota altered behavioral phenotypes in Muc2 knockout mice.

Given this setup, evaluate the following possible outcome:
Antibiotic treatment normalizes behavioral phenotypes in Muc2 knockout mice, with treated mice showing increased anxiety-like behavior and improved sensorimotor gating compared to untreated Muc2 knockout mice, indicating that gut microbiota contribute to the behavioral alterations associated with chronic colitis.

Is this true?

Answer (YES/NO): NO